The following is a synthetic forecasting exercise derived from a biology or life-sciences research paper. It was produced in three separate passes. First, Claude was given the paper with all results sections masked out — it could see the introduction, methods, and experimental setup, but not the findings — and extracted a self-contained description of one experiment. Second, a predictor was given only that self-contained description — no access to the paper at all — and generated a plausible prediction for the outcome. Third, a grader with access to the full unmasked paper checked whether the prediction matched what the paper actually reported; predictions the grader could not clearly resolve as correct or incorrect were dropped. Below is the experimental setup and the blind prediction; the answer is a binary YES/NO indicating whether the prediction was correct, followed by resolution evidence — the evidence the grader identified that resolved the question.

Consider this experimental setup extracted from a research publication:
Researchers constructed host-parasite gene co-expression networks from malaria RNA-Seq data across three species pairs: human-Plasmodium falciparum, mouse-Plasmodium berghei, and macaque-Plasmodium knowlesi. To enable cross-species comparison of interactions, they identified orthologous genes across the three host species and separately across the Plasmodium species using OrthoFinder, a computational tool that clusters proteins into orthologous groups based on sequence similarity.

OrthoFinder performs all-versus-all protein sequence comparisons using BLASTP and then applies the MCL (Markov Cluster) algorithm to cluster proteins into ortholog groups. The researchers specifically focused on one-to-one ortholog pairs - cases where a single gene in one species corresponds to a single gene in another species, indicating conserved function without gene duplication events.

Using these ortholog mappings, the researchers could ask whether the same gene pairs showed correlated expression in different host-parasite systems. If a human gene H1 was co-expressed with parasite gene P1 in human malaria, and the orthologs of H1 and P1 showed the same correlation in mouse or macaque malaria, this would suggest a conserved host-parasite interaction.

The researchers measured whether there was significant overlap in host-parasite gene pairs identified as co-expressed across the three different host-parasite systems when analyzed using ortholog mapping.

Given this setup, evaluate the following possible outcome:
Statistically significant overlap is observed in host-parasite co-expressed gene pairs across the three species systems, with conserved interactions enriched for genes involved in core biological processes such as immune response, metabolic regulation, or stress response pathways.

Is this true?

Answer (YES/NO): YES